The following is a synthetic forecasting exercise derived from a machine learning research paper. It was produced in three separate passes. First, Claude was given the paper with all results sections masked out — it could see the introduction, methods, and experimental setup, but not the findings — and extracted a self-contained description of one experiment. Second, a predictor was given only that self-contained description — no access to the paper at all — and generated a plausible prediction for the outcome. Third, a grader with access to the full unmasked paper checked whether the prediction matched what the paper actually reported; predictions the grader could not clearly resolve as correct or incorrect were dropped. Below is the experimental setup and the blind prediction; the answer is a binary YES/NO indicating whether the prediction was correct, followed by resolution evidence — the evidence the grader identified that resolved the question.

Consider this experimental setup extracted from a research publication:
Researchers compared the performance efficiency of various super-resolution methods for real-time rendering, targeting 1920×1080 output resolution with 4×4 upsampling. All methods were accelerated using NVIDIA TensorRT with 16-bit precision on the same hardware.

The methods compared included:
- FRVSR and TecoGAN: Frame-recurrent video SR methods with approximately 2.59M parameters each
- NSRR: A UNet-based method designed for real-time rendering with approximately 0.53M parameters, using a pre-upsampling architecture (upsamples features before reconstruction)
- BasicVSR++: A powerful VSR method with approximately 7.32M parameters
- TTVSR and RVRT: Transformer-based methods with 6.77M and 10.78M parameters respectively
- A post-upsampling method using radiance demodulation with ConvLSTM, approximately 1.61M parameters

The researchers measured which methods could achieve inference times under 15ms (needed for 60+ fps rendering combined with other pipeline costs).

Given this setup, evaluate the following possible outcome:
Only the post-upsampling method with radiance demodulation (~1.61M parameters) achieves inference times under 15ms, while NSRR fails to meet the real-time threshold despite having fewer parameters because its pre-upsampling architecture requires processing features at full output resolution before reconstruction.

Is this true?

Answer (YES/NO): NO